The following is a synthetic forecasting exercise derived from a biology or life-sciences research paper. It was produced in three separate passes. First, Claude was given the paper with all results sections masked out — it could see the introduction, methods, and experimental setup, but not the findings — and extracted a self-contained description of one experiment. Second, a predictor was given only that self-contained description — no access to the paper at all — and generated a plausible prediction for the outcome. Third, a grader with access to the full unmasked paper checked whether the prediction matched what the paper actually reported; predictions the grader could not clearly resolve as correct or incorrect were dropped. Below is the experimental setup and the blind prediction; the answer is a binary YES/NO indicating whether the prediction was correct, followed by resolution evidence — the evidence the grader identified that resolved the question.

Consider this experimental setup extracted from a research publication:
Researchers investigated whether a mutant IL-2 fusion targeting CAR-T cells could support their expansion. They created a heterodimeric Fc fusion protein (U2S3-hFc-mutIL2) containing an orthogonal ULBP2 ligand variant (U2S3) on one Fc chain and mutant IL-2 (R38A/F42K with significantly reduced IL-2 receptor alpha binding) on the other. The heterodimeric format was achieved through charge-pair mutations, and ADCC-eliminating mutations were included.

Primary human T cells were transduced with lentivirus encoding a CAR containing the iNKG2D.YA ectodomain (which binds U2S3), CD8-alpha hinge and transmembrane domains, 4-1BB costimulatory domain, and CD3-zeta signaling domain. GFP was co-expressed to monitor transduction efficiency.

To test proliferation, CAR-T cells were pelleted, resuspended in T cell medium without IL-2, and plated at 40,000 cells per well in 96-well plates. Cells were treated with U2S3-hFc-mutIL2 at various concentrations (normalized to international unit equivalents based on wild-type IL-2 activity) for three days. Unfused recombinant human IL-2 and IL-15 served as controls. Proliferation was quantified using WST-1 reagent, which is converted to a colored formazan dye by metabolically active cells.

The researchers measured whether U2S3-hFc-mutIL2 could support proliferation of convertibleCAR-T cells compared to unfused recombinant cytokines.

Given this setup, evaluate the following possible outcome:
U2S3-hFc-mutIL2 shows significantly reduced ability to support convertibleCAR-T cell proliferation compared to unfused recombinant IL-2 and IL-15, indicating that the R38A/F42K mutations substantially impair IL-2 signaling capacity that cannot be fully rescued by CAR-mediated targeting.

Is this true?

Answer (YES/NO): NO